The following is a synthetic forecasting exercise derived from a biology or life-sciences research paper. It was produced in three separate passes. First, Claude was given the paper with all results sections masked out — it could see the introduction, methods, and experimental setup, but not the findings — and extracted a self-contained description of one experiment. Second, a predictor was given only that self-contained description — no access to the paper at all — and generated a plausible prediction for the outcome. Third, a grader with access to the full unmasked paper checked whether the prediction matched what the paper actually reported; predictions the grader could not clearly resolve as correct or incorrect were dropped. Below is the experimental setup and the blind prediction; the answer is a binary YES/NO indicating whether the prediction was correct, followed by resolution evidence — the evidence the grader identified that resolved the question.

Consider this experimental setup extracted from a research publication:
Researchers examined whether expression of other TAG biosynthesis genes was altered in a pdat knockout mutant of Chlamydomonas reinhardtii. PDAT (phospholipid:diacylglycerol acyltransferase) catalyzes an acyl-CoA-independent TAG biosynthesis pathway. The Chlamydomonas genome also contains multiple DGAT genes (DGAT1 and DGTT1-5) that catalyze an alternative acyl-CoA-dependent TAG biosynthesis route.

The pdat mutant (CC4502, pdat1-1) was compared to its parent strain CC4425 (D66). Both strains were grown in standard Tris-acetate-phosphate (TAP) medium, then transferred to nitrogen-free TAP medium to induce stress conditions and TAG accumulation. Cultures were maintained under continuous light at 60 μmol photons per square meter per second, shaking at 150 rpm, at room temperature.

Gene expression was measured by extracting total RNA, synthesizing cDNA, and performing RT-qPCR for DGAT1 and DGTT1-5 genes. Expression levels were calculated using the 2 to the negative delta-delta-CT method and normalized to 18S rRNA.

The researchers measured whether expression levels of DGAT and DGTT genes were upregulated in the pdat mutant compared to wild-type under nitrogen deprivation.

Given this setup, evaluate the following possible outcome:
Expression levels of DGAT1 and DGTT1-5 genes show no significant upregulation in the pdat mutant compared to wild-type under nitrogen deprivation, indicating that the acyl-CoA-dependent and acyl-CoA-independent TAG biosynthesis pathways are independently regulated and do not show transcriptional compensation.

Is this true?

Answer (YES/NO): YES